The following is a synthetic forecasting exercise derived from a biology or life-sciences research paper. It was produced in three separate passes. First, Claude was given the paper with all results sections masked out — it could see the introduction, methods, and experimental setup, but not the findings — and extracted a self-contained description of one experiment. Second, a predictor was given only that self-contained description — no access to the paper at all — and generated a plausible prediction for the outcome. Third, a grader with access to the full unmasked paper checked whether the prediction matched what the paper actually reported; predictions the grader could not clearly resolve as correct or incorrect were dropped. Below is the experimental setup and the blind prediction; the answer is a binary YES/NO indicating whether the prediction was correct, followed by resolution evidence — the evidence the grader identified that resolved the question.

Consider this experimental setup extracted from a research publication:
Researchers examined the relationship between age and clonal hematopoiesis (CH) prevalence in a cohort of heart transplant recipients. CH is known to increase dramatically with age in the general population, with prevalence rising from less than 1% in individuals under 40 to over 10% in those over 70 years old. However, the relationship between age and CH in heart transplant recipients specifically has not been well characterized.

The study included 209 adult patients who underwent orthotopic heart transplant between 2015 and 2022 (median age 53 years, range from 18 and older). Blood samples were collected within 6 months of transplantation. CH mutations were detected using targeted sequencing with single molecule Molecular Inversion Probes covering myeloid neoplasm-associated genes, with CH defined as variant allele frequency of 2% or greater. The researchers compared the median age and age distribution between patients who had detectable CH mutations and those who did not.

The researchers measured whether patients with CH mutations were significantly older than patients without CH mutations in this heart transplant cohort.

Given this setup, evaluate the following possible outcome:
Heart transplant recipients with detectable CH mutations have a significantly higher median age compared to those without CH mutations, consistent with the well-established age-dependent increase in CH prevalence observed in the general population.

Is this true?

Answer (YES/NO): NO